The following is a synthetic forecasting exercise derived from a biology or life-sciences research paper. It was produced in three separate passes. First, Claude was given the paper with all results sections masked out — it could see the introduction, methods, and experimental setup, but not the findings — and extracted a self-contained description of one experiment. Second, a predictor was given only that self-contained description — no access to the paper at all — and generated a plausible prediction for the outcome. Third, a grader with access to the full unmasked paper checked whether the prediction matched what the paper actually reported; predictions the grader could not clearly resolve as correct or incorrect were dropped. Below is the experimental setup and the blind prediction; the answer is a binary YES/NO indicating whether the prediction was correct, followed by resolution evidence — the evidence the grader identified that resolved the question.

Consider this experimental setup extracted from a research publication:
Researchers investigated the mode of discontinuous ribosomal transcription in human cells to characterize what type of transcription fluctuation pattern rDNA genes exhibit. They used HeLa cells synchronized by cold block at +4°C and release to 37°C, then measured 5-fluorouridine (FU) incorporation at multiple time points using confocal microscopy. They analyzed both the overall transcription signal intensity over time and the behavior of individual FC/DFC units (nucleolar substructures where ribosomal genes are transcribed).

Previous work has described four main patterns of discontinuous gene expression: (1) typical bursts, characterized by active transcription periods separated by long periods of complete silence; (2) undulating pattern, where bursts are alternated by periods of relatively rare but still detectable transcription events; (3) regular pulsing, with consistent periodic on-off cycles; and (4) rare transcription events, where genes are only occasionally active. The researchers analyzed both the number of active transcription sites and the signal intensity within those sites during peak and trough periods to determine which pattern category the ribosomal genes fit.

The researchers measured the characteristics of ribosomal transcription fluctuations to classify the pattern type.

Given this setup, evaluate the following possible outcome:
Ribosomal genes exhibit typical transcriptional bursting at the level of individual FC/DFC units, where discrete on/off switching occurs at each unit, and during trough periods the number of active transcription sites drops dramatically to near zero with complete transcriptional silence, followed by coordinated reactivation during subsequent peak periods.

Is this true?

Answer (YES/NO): NO